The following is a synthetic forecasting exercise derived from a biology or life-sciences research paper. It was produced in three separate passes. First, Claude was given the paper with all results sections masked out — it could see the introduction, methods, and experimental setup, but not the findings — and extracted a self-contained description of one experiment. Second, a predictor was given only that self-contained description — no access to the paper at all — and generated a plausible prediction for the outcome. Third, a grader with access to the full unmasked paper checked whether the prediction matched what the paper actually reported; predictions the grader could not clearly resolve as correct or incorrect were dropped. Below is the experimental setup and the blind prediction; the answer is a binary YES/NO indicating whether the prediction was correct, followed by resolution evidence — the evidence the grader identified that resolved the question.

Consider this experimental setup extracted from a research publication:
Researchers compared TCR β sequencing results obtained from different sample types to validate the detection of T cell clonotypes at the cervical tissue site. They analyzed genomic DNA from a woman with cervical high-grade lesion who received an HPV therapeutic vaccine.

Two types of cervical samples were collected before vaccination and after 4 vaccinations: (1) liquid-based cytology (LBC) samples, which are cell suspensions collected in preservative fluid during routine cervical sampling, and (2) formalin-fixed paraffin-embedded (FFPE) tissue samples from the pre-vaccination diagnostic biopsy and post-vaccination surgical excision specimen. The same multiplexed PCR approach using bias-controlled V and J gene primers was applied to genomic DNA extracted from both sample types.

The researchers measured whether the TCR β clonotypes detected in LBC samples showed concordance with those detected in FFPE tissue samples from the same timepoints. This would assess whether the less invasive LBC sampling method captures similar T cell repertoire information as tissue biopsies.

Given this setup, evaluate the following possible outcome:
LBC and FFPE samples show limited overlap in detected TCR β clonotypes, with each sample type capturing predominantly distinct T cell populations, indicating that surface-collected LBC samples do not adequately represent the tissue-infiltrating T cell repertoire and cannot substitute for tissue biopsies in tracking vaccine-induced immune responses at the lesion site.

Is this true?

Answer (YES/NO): NO